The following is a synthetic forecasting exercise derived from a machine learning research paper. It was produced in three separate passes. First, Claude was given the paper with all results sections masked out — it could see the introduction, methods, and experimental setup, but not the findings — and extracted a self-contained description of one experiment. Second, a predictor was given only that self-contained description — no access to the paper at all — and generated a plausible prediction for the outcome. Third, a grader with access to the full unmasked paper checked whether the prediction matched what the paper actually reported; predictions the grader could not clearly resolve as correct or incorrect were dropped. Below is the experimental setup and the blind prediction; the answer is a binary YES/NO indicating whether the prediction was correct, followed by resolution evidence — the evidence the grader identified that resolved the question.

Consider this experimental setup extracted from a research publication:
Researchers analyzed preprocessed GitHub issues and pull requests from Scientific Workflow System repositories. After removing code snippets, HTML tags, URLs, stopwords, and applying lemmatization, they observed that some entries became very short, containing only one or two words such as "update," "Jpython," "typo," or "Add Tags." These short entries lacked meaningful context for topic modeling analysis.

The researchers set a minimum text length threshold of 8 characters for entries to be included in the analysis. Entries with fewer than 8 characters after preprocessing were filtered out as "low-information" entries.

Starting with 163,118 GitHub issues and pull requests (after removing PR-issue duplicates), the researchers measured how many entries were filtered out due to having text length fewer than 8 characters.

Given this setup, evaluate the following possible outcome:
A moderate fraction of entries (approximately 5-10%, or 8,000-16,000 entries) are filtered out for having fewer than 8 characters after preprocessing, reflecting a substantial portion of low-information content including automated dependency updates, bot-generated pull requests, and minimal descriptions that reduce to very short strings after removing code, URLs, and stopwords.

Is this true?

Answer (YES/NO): NO